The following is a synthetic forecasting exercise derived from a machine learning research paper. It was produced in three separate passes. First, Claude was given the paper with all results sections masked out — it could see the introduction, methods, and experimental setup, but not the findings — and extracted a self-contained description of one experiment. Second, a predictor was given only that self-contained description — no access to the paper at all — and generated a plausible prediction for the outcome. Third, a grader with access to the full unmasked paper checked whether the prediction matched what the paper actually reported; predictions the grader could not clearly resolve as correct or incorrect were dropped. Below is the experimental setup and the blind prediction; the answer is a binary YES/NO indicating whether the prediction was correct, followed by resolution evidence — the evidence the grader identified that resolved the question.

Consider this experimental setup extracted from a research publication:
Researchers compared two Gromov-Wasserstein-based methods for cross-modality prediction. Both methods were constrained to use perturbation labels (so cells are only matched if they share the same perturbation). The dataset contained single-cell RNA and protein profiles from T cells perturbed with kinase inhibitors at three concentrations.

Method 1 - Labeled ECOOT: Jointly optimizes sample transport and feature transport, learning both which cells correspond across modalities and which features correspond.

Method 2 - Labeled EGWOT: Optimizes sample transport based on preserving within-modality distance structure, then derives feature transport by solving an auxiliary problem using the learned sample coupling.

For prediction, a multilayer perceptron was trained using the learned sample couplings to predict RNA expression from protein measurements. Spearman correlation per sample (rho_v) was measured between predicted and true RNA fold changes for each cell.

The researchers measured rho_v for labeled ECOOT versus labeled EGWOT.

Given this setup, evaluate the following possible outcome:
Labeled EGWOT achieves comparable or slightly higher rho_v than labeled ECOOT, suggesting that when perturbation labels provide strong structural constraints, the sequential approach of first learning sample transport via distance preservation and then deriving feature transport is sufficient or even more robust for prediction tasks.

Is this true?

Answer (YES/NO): NO